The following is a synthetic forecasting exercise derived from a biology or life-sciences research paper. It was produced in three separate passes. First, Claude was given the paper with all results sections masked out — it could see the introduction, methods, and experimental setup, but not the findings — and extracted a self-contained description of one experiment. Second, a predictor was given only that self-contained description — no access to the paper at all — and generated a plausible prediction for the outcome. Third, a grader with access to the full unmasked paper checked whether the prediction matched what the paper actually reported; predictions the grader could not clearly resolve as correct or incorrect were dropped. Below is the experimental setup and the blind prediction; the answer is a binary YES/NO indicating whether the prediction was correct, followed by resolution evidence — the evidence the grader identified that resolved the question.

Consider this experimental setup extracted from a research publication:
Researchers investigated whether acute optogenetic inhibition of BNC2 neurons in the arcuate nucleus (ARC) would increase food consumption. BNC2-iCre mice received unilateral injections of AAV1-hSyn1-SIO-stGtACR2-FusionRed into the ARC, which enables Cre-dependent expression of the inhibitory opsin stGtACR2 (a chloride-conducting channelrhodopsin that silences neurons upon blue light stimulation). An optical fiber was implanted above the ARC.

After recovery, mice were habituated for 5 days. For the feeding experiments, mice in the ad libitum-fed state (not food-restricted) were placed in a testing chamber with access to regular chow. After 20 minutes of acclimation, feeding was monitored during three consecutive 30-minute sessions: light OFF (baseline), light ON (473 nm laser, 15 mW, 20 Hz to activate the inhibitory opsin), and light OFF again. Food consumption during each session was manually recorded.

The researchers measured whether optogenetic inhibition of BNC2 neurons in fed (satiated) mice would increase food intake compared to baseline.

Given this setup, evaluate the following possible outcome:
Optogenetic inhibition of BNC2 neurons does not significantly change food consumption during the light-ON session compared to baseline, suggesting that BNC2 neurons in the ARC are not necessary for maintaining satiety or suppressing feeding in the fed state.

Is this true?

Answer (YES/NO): NO